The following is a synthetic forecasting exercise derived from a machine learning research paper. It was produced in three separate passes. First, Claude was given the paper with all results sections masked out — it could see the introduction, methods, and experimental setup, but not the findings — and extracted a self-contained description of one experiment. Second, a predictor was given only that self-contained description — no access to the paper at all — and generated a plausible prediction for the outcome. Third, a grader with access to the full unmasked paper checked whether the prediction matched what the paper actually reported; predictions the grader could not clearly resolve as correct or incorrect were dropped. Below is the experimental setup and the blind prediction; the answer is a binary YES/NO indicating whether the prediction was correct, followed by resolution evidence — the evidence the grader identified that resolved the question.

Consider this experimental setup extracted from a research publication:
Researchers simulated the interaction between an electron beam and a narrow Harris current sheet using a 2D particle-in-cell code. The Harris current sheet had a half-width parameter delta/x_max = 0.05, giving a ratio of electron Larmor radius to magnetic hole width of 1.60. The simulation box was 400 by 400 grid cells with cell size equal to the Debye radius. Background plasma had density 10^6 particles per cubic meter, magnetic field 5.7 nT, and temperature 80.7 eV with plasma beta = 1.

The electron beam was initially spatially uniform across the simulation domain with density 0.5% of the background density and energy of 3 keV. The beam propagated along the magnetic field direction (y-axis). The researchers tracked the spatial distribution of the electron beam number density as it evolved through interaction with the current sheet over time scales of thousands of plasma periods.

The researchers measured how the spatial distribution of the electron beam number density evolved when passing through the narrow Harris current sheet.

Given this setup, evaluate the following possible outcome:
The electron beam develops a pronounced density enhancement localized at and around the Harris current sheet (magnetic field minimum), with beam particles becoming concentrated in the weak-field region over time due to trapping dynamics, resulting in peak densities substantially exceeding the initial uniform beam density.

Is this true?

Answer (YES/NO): NO